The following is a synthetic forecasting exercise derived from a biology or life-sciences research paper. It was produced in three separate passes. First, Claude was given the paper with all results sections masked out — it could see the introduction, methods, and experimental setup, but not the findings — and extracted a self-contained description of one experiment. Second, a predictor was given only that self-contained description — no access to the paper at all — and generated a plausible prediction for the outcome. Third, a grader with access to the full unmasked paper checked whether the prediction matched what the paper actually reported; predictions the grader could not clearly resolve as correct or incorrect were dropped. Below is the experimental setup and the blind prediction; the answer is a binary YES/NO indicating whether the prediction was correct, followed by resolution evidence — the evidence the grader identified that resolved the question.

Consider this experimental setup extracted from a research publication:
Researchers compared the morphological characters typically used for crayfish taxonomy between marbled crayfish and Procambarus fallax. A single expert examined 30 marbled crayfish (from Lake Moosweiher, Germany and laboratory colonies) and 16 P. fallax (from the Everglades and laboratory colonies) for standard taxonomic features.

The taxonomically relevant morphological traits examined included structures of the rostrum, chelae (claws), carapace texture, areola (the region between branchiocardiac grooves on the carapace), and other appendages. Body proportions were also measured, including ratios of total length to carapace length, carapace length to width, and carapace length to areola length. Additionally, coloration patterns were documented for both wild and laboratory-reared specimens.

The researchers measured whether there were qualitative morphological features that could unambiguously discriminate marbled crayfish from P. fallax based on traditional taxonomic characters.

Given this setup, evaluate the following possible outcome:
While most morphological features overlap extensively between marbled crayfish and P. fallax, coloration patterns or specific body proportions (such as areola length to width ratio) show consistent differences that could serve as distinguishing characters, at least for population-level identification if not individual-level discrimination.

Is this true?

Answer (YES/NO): NO